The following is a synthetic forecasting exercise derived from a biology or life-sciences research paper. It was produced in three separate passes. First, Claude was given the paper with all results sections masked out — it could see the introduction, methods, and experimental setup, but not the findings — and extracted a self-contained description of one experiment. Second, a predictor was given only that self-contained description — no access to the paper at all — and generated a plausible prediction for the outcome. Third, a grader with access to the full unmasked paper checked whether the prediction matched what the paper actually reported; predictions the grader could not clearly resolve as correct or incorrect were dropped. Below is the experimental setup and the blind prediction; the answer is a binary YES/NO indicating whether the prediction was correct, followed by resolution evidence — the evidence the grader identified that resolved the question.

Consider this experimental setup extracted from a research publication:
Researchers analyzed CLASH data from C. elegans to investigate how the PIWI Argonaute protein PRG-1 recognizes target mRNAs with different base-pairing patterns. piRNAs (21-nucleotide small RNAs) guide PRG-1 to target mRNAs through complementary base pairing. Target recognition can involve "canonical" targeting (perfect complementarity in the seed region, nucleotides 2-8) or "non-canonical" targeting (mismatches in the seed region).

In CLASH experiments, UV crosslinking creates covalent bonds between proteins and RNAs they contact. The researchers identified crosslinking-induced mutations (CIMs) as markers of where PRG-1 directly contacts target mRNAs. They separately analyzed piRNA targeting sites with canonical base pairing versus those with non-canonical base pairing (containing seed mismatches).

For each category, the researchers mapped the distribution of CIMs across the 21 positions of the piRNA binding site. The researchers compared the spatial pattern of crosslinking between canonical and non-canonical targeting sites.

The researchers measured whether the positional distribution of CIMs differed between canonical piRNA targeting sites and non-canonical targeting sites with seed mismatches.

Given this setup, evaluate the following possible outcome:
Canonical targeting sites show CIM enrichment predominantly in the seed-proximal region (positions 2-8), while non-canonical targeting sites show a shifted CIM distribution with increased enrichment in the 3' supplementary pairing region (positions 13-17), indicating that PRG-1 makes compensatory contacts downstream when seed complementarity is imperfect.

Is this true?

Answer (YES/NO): NO